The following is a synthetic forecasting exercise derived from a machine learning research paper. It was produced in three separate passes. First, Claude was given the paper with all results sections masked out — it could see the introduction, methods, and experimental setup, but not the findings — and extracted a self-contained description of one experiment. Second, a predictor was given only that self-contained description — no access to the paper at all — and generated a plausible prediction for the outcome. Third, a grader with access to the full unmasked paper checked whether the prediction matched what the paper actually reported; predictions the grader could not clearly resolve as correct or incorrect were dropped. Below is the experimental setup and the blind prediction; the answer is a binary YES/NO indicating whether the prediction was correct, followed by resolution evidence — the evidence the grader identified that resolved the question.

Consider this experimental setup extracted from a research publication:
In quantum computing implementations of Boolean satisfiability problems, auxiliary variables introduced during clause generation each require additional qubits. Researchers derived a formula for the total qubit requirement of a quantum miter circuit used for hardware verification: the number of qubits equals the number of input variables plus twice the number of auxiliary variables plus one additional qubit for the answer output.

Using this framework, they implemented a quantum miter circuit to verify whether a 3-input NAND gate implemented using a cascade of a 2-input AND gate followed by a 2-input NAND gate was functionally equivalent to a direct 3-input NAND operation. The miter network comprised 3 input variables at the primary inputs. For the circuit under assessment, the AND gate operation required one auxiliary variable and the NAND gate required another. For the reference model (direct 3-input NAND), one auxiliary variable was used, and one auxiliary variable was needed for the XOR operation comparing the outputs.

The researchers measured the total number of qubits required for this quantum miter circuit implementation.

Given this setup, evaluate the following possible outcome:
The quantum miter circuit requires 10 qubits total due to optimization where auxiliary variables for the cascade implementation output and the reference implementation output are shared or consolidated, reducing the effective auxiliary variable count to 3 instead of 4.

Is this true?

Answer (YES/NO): NO